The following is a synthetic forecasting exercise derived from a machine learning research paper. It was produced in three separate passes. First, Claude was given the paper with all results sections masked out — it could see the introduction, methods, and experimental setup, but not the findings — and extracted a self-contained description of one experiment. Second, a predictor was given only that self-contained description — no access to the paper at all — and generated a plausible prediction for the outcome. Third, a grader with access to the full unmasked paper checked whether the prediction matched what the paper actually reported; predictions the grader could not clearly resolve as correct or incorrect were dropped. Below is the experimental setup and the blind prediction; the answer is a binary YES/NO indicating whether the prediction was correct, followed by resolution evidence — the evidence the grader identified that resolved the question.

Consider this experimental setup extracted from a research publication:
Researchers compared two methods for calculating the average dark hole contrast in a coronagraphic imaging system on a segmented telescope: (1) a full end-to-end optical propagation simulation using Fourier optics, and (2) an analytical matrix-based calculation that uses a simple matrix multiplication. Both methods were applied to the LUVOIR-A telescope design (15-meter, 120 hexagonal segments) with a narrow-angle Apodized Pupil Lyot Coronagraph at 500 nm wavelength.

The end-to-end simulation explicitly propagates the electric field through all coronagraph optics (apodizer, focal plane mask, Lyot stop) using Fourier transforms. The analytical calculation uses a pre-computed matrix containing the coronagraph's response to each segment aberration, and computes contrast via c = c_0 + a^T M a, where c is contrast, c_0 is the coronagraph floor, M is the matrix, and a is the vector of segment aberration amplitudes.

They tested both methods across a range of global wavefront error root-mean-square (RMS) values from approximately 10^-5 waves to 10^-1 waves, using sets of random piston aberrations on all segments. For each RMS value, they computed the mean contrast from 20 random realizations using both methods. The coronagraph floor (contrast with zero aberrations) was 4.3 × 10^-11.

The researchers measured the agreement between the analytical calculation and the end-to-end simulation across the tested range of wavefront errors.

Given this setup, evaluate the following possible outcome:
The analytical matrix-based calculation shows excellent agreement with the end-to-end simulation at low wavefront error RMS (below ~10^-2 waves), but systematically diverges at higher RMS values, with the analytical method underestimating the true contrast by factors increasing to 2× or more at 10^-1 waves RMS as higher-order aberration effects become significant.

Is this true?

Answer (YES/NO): NO